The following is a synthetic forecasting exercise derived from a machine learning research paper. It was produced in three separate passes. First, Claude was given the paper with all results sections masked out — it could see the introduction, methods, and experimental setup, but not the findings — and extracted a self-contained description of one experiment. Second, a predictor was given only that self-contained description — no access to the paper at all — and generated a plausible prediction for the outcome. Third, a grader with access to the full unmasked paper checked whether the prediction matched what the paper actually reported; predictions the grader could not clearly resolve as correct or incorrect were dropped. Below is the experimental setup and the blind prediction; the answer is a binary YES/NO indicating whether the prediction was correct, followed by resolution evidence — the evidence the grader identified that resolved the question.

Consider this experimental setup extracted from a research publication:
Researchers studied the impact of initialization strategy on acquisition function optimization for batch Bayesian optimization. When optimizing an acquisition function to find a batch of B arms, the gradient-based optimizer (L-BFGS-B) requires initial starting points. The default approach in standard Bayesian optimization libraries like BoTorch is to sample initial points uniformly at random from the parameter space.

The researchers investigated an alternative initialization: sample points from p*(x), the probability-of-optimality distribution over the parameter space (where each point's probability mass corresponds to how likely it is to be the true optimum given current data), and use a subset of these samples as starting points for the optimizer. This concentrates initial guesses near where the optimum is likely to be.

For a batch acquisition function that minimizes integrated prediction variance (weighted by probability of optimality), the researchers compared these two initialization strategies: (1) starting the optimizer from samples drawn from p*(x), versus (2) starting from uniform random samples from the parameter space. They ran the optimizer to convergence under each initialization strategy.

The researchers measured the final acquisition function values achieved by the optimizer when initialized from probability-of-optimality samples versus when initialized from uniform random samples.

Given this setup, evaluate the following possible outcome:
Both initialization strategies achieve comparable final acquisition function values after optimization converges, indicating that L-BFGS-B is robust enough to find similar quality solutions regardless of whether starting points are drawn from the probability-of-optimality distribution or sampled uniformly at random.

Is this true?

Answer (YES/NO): NO